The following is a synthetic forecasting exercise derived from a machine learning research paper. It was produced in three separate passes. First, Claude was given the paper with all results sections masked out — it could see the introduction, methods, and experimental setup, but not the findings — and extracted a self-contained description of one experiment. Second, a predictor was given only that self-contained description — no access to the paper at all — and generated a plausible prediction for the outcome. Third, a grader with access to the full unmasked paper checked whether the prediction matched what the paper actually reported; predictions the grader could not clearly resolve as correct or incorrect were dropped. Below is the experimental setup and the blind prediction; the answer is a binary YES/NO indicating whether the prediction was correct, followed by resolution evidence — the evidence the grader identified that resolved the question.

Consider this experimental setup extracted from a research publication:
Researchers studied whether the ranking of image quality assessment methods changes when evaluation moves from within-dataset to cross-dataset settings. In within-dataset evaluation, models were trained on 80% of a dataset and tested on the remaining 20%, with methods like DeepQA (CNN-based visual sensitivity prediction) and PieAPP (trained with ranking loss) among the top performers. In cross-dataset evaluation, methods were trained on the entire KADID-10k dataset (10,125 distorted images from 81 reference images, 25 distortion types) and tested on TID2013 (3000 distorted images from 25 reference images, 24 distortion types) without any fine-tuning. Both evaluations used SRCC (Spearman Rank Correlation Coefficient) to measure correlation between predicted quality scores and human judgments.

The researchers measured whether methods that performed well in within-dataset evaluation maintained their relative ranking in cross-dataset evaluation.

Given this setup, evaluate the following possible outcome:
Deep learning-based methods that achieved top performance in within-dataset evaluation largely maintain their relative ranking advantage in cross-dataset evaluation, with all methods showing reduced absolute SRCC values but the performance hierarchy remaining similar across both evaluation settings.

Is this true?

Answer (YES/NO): NO